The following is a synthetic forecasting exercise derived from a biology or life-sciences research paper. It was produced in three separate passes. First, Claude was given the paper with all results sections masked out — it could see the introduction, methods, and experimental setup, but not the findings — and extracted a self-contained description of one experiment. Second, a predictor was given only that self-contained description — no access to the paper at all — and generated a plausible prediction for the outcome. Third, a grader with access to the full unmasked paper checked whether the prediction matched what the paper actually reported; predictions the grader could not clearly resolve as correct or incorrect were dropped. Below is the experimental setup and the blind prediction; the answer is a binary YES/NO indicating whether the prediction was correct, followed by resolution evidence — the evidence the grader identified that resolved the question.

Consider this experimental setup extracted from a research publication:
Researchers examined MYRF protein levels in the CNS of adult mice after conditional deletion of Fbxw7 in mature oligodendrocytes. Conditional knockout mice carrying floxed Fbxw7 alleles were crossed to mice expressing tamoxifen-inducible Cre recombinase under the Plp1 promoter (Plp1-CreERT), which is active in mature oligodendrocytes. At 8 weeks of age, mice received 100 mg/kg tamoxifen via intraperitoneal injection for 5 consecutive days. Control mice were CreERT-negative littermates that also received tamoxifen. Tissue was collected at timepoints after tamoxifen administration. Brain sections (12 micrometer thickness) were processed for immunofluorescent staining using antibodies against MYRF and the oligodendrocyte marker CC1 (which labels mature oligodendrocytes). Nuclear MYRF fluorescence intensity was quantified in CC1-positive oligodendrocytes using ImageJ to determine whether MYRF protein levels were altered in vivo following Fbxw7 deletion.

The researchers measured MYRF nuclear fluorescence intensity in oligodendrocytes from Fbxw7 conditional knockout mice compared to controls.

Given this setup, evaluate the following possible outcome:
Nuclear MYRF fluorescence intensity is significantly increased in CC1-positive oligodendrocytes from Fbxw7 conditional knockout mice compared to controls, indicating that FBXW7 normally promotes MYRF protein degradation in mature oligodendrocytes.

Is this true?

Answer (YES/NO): YES